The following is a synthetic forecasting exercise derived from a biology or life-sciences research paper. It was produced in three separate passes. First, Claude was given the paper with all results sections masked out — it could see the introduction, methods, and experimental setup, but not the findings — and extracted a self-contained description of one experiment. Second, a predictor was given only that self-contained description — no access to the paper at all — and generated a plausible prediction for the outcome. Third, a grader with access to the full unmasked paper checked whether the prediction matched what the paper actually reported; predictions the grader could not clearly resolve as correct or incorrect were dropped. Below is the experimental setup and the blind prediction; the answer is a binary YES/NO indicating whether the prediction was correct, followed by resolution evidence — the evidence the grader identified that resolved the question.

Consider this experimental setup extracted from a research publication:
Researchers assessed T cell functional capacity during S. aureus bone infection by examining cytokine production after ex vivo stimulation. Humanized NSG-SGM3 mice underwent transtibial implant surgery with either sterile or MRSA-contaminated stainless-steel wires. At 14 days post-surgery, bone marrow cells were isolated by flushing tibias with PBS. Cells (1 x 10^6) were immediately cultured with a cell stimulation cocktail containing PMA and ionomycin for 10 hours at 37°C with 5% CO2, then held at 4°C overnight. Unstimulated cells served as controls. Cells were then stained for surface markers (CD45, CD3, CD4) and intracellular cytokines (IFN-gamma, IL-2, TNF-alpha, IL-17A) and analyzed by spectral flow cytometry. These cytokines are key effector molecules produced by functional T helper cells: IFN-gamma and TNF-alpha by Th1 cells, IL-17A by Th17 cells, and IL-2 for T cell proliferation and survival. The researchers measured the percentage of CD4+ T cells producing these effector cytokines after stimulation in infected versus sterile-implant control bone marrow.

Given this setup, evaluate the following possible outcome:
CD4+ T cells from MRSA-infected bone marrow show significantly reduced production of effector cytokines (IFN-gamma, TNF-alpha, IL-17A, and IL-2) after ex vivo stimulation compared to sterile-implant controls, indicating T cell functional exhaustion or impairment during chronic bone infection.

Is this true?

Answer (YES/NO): NO